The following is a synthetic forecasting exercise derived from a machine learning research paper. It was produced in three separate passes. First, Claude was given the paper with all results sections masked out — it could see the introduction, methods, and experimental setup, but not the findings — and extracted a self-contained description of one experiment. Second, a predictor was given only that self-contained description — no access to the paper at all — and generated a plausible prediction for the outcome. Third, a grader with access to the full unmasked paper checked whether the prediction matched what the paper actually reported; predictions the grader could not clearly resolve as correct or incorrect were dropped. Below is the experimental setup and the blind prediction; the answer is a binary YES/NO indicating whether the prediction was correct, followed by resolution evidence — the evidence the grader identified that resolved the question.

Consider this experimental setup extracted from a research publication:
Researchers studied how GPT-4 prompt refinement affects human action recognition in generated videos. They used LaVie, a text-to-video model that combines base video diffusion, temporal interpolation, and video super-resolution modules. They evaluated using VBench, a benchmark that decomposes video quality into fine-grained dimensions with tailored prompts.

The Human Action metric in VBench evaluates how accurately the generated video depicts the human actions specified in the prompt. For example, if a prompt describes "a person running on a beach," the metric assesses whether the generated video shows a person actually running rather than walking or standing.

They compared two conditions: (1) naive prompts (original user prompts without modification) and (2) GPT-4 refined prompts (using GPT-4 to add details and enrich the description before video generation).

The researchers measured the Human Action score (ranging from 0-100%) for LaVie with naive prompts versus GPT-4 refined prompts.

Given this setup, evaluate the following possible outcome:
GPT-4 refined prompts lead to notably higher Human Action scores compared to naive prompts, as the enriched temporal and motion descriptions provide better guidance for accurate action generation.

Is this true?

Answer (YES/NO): NO